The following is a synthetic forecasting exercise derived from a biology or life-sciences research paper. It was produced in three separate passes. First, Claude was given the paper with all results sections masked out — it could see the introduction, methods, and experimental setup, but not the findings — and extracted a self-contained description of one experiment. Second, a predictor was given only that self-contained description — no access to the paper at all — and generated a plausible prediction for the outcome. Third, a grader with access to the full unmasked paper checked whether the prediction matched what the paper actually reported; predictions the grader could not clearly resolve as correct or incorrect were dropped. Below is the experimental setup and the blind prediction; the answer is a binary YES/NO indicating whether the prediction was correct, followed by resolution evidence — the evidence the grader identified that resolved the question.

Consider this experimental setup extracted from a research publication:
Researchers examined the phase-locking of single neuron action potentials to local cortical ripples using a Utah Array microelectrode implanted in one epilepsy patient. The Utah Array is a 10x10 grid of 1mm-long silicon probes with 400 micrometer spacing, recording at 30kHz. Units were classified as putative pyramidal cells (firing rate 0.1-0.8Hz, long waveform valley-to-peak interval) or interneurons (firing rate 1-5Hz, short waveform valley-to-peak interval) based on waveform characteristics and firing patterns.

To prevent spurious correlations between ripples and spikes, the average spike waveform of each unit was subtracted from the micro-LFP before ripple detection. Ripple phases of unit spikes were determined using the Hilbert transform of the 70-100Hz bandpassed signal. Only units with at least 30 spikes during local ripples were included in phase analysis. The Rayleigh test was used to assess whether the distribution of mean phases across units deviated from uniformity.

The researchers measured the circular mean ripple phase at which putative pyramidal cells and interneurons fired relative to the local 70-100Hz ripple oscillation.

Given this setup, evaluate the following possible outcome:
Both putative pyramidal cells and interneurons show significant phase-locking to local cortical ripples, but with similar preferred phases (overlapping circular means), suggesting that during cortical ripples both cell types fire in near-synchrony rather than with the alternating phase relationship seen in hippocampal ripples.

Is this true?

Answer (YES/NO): NO